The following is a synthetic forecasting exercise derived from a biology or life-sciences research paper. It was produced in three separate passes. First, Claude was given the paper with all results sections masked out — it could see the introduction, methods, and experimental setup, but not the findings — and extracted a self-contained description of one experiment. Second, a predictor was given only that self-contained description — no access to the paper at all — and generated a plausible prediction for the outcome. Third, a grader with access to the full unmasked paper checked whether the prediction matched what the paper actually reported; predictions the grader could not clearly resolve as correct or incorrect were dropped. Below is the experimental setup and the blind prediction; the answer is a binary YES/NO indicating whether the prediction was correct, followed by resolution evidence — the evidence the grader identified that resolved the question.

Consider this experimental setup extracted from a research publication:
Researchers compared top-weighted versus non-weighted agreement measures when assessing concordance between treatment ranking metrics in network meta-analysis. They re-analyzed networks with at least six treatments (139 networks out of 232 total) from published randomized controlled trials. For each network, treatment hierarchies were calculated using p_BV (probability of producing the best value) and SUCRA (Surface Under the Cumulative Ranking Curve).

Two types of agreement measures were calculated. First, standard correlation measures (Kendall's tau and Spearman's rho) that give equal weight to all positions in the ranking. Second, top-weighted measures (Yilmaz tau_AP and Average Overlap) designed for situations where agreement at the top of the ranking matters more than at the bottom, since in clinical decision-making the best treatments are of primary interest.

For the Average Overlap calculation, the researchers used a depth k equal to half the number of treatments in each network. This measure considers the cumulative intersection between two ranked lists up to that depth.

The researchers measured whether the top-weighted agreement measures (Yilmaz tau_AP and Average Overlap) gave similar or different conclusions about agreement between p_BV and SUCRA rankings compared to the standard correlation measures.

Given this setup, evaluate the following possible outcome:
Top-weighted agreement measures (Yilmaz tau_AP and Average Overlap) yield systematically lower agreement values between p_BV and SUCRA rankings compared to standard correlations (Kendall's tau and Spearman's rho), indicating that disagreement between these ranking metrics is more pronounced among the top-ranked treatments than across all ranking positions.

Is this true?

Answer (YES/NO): YES